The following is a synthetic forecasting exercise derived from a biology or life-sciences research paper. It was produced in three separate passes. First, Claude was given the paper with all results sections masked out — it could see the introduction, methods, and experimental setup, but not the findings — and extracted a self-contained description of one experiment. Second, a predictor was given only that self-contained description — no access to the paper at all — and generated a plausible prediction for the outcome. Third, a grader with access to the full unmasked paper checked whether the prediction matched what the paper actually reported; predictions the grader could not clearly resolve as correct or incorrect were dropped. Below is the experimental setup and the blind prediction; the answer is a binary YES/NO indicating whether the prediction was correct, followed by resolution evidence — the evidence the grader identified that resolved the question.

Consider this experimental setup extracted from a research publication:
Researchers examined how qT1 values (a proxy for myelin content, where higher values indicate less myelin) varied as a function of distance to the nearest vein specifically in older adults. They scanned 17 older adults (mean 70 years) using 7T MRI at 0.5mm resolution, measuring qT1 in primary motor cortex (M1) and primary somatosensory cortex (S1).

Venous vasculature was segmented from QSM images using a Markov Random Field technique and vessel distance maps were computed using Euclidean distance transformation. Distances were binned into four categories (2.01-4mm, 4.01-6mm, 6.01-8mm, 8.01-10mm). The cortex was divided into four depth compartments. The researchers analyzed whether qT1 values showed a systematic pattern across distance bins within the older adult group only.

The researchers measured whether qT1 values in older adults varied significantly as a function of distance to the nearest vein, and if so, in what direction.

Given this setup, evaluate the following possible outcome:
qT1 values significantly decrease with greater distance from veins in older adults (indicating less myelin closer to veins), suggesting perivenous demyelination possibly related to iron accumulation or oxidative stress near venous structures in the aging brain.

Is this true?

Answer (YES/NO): YES